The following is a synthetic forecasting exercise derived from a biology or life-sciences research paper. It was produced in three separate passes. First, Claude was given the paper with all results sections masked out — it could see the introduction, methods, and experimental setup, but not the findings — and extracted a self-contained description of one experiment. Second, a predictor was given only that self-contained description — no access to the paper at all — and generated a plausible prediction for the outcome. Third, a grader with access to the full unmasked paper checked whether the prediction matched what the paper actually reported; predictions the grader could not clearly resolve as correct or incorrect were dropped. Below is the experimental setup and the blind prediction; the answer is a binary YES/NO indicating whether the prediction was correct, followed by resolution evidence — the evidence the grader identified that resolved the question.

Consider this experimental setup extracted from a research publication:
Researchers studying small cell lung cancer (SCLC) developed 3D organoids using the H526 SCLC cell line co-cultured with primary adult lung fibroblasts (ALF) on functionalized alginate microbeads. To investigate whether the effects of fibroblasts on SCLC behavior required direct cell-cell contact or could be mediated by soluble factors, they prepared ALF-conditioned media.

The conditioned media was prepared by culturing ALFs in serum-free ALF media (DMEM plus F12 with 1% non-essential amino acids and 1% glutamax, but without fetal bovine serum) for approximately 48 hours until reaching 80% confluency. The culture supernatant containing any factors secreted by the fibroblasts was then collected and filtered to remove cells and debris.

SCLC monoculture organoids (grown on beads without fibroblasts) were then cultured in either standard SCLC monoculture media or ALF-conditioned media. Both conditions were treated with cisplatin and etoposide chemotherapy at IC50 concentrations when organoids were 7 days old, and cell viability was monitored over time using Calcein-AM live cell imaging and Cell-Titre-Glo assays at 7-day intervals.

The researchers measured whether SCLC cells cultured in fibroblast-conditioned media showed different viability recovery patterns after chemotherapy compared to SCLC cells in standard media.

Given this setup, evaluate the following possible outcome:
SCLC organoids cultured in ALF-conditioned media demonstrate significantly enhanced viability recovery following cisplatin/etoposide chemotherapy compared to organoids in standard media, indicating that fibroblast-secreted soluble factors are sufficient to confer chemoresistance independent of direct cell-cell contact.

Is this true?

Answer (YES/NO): YES